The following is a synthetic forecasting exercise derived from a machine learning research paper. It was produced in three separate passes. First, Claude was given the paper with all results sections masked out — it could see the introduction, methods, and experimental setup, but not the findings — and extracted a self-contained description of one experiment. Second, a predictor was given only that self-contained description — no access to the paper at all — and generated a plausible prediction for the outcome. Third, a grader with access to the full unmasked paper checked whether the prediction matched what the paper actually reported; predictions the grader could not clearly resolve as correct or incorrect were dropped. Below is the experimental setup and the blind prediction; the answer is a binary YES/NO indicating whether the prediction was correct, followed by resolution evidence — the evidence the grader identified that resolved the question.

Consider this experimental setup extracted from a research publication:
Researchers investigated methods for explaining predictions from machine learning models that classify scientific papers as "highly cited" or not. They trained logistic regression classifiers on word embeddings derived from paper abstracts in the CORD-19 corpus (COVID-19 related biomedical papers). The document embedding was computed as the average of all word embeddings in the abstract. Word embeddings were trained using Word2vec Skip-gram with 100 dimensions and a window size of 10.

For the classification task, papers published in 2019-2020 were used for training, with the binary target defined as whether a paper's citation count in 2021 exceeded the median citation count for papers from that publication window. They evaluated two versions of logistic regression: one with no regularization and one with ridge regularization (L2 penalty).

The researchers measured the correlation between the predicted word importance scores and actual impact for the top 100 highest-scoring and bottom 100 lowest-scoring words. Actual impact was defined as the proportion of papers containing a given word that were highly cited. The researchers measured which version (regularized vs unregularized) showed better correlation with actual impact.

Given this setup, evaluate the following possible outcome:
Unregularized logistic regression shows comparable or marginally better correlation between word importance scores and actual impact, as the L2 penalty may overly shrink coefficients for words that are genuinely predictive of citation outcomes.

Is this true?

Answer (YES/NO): NO